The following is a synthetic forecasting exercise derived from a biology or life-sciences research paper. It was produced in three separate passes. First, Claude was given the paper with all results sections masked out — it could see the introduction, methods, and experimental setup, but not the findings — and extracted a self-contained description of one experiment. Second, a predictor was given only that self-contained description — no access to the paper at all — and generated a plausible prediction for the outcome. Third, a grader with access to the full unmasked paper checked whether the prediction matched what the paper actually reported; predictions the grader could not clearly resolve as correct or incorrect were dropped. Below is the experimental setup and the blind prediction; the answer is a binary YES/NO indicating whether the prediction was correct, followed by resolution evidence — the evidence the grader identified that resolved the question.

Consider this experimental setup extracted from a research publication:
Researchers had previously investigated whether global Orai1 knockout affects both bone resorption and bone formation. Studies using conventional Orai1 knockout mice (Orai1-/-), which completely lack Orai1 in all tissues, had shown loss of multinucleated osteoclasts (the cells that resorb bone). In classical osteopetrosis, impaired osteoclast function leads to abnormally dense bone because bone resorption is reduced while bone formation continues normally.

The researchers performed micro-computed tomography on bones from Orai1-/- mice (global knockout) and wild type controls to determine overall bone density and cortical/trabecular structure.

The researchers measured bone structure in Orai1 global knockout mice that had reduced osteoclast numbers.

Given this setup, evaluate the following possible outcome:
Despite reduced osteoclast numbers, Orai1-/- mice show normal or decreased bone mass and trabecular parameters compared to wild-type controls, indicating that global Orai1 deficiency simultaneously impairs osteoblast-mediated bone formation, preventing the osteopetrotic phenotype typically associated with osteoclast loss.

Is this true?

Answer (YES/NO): YES